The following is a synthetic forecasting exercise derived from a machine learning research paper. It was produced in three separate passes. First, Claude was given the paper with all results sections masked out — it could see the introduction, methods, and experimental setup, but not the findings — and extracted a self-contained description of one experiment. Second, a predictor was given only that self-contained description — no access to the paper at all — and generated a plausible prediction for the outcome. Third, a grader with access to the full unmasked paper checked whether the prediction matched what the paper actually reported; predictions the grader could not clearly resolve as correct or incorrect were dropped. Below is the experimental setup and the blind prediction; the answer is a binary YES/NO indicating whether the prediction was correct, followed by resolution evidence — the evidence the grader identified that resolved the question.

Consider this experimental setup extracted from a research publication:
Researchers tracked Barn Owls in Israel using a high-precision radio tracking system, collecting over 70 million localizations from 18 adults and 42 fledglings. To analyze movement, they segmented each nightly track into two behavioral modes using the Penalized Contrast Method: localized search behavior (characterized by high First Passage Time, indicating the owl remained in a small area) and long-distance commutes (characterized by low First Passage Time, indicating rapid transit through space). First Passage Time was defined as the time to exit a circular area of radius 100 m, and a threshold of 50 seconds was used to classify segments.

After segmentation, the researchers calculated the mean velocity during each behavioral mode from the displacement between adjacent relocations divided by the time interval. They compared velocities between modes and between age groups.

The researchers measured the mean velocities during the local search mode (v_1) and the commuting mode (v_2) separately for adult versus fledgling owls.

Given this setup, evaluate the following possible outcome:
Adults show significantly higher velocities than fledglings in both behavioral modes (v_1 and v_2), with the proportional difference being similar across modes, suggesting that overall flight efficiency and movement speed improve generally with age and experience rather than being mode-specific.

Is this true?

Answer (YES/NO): NO